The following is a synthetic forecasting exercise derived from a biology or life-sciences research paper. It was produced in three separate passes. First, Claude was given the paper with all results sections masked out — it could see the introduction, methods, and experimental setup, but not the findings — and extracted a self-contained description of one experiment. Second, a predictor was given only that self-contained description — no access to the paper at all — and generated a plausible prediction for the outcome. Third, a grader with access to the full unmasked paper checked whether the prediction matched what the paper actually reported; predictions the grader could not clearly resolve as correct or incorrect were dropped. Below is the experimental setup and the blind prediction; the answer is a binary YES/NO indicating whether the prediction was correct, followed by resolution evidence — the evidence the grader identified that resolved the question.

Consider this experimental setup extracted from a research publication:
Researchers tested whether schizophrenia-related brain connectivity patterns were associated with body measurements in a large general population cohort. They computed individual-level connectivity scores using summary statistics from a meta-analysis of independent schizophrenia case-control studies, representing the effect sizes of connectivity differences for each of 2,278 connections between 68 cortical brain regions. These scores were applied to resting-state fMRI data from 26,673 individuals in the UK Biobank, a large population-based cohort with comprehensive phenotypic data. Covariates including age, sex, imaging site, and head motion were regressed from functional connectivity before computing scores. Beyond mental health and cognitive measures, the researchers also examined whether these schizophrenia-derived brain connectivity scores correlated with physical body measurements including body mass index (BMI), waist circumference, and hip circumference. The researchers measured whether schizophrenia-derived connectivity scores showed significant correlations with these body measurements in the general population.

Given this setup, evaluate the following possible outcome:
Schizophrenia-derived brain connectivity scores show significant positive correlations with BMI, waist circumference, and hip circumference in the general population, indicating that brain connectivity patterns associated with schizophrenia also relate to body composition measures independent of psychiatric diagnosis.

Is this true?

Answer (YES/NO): NO